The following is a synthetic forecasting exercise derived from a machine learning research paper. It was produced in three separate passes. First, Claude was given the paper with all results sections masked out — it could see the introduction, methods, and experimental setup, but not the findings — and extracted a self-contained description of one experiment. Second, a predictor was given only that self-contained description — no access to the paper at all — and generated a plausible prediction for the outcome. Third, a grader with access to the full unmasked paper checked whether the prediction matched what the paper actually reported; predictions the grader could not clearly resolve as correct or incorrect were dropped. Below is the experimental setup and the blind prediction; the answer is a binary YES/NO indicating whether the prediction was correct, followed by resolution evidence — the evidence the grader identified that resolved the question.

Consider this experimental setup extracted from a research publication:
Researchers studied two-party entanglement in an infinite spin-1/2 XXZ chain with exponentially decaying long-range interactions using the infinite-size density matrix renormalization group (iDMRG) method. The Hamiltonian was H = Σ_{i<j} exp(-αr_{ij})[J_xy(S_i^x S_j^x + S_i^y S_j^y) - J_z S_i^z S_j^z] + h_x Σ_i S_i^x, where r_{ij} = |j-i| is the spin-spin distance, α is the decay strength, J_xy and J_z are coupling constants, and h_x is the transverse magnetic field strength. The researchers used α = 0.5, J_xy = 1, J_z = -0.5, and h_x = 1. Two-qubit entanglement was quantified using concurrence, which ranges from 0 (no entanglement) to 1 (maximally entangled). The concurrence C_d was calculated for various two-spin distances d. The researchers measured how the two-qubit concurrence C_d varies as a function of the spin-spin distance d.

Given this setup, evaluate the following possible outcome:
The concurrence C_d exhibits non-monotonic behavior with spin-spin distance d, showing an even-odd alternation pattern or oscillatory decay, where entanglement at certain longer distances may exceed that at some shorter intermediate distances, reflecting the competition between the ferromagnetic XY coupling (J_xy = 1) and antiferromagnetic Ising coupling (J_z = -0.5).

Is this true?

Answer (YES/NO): NO